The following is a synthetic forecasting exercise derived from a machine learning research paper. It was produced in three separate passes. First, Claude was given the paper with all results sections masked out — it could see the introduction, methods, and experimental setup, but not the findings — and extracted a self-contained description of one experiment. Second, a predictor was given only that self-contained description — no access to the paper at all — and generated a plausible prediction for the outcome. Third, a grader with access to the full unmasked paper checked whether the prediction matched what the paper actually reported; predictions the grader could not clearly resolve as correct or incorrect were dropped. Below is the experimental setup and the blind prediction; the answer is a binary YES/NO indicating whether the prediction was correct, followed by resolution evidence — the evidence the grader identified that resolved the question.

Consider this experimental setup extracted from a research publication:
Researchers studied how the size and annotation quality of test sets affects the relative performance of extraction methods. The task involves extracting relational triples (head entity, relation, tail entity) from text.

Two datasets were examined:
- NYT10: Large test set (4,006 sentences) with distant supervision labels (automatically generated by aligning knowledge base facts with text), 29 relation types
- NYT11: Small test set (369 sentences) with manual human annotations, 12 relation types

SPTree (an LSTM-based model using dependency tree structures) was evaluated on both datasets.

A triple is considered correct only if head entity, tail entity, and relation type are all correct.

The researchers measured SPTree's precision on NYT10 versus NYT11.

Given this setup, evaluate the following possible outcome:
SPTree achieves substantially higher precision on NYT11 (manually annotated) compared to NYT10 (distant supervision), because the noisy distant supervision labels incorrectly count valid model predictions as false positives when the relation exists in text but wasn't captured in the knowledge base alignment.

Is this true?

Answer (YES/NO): NO